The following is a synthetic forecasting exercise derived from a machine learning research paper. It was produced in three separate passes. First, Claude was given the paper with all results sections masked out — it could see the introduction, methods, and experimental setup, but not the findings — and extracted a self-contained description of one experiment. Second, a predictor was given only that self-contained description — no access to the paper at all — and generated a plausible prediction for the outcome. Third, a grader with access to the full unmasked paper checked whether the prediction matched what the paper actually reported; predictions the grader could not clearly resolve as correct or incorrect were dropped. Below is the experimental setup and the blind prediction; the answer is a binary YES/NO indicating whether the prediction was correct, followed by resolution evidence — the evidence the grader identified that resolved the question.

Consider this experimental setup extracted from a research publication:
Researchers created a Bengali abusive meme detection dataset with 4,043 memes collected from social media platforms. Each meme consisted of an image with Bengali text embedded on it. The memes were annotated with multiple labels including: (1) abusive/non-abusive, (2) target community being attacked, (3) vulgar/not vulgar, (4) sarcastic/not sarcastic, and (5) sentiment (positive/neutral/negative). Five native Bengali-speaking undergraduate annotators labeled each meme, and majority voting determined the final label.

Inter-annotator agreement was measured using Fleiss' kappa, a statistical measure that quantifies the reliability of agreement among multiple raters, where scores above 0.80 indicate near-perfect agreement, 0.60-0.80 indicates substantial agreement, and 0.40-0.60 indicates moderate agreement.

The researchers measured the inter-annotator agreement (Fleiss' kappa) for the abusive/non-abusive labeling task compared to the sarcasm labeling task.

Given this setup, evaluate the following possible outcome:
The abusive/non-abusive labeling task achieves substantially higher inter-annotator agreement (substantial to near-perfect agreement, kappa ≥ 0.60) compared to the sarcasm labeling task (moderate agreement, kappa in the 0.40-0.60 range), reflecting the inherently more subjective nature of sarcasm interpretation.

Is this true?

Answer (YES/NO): NO